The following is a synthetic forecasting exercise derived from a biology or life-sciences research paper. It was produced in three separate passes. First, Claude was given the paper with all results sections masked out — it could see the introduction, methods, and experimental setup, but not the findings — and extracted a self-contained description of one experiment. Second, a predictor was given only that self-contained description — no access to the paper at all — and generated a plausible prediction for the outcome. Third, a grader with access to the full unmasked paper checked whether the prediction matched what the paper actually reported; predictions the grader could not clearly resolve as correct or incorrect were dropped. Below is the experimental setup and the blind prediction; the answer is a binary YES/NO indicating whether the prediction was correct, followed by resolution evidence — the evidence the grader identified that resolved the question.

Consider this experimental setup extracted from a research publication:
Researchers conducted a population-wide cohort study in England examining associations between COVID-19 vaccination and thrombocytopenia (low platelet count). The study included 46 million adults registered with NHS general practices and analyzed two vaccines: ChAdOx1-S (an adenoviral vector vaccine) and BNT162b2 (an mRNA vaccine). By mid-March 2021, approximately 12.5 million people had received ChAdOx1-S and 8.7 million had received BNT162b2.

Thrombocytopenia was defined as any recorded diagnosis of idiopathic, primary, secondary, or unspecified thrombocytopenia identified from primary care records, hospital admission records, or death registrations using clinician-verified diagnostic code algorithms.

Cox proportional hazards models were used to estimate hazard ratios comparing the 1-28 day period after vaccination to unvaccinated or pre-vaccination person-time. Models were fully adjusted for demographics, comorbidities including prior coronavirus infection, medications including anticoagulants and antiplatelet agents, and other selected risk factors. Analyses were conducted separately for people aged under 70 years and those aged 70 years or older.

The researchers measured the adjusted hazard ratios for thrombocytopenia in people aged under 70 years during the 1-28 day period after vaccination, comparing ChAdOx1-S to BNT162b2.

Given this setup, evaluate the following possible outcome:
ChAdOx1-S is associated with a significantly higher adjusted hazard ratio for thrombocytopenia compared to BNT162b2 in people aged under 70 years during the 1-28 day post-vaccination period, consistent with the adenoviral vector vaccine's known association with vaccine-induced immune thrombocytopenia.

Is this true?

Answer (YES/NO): YES